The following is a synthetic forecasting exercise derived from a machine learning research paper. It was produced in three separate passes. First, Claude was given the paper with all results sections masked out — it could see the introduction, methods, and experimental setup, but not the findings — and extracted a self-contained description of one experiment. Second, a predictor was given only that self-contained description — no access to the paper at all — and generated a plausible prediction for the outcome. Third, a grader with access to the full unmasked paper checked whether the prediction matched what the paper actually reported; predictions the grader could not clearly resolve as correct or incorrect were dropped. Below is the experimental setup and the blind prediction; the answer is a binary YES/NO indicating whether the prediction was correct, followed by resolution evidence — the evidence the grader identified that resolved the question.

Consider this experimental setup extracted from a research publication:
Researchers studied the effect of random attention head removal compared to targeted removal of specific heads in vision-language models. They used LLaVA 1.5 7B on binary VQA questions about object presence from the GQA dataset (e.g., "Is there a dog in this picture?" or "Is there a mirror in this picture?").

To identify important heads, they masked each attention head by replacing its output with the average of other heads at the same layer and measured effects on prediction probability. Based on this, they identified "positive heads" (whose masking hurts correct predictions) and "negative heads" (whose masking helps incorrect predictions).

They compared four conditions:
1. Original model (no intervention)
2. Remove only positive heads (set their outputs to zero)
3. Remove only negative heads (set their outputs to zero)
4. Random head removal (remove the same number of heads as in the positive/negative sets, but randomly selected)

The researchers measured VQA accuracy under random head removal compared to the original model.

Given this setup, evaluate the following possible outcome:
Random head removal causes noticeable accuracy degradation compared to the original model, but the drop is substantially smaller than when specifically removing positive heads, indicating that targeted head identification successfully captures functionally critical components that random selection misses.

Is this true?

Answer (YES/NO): NO